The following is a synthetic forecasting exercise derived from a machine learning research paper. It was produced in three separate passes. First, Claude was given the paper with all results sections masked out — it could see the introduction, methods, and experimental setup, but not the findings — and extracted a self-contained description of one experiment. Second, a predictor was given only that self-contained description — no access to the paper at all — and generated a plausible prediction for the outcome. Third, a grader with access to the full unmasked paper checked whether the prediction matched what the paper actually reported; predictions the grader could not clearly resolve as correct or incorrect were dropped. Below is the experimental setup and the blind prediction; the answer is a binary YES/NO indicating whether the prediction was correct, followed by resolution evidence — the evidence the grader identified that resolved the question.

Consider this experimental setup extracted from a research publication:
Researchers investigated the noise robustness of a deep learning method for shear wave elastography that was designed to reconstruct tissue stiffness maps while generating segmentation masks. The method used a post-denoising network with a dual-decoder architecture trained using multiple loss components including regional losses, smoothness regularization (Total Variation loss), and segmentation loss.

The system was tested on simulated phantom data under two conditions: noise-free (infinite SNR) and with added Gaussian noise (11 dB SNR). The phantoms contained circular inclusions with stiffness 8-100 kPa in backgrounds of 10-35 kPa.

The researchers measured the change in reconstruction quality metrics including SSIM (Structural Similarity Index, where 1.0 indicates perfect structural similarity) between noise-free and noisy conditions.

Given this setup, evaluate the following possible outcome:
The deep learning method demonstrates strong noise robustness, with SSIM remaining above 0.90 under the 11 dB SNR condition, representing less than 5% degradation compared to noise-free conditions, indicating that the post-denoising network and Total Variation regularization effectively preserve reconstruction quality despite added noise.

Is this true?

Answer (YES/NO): YES